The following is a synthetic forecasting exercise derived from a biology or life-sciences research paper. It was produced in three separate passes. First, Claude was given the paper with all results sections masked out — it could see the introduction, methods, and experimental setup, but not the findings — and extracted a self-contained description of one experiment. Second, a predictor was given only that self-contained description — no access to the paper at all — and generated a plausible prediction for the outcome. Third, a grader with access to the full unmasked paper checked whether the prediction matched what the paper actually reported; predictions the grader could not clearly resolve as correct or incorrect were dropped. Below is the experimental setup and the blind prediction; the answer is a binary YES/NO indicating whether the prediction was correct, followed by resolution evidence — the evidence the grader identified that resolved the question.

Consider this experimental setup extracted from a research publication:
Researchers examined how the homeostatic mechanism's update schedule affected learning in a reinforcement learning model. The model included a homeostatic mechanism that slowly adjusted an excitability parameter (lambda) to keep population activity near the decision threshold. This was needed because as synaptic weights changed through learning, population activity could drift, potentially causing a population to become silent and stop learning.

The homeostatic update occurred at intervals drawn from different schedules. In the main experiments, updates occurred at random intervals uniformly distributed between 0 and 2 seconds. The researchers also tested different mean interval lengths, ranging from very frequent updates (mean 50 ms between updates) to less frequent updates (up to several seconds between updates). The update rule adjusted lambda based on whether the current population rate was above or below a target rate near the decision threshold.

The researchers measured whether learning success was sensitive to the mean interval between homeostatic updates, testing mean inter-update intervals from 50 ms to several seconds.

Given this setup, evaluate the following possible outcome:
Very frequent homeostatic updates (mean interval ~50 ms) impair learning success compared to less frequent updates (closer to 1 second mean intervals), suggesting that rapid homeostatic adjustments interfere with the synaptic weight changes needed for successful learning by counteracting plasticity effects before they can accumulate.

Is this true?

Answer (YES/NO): NO